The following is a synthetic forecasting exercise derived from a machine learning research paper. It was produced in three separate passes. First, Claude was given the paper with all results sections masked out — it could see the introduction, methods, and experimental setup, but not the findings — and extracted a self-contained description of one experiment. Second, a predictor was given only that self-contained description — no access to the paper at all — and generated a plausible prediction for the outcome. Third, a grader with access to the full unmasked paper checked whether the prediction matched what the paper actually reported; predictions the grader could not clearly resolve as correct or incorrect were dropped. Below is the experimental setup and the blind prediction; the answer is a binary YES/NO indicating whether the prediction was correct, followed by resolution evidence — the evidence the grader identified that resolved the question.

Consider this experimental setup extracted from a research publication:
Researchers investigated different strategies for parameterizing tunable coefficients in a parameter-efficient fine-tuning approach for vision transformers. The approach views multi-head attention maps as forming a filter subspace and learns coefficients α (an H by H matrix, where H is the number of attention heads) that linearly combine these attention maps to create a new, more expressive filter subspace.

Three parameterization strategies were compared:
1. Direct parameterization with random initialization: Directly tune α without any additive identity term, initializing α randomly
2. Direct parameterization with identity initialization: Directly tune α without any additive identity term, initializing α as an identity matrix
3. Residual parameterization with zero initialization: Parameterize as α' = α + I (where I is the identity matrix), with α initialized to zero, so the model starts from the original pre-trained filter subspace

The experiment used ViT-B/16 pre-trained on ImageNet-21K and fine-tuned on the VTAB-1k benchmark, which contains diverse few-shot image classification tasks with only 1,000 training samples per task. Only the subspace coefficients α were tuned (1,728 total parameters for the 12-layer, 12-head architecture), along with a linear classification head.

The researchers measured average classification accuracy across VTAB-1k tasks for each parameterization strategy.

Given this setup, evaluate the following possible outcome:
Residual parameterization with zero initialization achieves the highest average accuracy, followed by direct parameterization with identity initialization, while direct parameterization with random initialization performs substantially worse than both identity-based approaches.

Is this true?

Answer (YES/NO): YES